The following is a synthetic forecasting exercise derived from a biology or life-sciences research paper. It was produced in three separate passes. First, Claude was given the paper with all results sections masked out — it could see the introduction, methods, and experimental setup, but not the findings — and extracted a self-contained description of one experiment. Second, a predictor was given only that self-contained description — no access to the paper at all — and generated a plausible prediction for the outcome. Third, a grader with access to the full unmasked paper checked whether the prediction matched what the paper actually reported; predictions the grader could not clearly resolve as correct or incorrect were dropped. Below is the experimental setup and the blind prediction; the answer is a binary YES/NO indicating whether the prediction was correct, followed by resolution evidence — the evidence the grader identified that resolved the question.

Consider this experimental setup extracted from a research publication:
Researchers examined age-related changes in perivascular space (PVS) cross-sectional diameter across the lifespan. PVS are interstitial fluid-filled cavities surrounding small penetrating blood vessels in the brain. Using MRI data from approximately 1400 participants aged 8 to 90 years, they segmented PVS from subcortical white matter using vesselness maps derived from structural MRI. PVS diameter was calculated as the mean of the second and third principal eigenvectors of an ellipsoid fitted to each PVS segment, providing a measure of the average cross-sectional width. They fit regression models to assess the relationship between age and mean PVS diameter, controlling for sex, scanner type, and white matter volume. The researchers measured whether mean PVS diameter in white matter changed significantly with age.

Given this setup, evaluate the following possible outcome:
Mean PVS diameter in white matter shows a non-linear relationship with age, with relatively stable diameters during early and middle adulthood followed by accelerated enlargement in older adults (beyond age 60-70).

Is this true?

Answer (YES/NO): NO